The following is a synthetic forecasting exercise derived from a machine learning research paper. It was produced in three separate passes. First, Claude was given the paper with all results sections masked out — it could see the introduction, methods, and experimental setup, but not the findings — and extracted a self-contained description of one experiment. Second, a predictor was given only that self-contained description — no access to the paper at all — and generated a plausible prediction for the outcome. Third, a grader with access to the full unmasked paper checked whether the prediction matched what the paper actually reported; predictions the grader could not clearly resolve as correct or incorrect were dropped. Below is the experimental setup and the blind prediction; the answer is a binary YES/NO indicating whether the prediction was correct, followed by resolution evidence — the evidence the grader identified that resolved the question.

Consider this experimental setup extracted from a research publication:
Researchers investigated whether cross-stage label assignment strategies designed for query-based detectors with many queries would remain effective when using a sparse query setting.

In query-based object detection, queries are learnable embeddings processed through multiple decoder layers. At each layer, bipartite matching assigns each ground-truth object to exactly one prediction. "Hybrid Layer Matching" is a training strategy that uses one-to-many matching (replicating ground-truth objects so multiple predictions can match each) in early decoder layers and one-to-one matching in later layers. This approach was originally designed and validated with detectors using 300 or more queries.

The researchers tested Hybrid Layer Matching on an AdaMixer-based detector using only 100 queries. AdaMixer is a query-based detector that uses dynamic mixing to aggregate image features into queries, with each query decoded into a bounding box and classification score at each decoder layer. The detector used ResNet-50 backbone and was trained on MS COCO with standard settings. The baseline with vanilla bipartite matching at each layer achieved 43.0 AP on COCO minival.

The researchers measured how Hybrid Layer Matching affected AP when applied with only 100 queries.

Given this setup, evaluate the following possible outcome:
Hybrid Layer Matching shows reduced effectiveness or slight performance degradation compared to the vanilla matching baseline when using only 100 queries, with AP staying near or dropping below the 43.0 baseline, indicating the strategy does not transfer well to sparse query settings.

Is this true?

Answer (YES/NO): YES